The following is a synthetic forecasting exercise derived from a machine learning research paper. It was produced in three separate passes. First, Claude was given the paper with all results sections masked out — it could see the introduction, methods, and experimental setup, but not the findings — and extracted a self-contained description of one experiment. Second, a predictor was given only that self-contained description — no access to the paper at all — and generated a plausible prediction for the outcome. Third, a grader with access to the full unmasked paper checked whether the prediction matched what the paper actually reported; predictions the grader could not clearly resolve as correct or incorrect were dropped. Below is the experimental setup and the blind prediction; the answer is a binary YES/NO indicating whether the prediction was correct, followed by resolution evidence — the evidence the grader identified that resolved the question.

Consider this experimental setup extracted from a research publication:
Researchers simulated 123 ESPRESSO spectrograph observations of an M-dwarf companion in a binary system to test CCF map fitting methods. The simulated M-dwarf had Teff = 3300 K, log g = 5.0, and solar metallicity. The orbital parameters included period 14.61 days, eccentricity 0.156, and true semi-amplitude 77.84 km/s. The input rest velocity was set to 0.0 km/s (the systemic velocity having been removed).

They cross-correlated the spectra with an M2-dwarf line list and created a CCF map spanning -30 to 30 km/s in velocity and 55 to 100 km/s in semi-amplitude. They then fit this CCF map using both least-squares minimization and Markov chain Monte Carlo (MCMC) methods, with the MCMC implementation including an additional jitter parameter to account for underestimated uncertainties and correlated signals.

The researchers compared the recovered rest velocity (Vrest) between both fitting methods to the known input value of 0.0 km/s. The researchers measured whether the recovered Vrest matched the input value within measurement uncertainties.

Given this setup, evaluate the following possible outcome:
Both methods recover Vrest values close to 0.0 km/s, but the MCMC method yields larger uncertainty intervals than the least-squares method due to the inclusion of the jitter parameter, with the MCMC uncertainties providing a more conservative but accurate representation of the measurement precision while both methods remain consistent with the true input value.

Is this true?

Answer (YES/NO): NO